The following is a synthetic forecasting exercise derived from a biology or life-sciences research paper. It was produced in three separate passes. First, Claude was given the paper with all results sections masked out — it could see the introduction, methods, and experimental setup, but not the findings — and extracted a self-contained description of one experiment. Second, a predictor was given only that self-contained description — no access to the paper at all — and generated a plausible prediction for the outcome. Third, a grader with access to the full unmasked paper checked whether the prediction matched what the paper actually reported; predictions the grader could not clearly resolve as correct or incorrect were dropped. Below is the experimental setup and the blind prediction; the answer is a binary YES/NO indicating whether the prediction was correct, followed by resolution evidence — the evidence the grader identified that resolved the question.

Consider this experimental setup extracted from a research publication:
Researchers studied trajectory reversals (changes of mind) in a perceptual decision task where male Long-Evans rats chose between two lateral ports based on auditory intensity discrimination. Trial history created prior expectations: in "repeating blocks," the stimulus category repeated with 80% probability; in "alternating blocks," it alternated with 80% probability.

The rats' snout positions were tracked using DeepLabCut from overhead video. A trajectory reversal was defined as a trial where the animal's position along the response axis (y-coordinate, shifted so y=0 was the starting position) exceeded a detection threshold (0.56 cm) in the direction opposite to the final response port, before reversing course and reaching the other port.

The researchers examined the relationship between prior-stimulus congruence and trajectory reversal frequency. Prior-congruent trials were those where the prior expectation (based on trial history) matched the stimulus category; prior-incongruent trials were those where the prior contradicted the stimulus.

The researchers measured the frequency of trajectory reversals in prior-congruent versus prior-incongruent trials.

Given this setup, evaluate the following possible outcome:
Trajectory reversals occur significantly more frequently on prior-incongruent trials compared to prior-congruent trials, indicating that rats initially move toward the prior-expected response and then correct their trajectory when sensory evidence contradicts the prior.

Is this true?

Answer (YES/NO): YES